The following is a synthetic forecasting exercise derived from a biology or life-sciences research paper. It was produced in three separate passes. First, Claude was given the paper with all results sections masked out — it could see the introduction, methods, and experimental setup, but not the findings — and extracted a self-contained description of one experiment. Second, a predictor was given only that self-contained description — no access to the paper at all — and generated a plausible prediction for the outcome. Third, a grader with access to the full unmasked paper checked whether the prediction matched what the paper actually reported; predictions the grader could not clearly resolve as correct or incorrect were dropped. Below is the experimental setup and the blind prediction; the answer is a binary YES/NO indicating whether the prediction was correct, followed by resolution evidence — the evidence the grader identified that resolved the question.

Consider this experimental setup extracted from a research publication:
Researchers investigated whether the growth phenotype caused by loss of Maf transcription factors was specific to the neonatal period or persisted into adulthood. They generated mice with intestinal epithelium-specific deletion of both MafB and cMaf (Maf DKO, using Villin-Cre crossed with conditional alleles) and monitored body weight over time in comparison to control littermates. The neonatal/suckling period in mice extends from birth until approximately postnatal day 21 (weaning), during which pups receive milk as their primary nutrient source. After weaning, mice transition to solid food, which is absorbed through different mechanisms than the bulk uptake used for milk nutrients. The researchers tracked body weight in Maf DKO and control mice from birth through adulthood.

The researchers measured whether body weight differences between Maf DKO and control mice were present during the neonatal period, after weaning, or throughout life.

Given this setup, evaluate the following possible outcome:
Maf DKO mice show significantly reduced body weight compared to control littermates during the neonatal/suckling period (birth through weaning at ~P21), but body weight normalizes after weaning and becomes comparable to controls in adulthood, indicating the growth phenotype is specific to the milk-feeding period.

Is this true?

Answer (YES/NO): NO